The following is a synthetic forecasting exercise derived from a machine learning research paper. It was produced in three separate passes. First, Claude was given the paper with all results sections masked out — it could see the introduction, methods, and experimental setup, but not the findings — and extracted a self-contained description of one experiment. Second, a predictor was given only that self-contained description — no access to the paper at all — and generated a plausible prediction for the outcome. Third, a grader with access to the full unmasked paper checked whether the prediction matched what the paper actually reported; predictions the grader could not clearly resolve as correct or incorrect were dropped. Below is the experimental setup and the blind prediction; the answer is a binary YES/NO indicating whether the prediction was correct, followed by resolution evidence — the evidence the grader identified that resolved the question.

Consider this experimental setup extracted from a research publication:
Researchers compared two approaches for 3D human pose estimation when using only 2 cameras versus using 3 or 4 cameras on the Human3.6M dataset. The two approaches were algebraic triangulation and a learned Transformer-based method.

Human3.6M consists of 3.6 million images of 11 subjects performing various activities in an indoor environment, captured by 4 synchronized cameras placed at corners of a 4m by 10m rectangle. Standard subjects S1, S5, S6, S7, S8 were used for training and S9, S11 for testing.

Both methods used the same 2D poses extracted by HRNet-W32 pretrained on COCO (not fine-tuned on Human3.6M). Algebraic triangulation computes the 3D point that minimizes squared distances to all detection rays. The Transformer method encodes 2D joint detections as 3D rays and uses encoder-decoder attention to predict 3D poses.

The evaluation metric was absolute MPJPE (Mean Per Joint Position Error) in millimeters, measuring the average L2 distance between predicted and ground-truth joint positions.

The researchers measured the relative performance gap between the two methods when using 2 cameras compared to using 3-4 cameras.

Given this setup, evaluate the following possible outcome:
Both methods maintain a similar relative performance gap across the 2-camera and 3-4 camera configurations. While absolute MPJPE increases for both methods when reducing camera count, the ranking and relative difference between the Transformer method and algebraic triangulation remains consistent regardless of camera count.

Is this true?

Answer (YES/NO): NO